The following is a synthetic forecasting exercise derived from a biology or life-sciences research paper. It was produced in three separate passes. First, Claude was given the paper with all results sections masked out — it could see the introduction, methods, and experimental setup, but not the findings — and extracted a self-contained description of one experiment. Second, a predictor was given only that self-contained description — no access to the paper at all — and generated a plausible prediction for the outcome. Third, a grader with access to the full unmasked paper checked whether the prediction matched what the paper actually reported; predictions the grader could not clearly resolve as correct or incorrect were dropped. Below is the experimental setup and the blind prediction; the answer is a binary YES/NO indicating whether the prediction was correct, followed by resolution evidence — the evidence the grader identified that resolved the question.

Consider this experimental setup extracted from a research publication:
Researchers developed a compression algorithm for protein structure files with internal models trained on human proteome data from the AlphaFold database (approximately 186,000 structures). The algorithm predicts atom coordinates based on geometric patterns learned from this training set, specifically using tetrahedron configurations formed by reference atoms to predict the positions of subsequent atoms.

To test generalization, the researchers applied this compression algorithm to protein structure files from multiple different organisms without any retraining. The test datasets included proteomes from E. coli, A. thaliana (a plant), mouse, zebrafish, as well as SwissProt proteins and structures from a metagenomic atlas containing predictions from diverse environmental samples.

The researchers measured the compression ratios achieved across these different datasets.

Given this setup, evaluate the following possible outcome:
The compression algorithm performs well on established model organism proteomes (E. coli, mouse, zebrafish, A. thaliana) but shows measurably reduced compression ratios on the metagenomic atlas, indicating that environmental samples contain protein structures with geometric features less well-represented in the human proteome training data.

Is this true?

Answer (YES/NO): NO